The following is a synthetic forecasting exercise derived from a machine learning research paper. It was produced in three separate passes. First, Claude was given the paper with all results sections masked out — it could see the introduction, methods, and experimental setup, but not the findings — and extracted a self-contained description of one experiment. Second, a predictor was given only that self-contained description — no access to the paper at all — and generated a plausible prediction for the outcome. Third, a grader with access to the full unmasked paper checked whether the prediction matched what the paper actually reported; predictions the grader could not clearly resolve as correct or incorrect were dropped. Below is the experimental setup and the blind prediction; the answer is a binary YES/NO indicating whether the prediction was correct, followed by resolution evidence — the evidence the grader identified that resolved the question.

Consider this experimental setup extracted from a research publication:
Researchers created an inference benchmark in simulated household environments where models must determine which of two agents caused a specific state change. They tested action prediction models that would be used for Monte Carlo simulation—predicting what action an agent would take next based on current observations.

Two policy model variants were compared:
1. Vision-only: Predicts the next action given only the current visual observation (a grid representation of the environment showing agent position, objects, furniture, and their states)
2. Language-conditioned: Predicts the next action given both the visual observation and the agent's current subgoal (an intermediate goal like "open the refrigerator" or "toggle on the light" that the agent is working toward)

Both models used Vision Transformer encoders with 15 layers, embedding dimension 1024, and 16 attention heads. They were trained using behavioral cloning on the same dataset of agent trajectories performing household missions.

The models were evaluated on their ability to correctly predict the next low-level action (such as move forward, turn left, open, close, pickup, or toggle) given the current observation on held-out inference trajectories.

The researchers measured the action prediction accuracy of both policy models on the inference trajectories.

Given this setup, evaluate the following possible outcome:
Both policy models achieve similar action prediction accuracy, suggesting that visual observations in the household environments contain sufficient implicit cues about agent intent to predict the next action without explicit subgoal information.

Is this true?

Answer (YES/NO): NO